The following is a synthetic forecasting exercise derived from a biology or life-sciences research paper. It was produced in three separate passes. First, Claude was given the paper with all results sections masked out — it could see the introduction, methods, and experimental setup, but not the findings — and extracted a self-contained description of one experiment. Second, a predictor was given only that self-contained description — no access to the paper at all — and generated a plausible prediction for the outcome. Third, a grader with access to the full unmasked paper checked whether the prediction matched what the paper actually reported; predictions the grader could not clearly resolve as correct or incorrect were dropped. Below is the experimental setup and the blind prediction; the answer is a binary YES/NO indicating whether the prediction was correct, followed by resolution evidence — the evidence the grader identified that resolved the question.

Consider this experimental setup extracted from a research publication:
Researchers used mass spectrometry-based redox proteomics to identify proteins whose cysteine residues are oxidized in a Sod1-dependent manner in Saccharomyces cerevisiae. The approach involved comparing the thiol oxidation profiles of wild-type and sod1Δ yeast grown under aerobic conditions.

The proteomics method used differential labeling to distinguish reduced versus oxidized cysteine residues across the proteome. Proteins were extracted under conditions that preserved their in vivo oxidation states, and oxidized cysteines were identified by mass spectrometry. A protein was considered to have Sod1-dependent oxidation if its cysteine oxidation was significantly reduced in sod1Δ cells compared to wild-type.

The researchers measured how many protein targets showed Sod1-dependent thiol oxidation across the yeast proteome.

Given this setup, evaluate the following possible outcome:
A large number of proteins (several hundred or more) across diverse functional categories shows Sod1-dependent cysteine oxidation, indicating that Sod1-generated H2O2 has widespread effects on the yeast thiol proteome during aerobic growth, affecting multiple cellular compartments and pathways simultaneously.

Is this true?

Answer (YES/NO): NO